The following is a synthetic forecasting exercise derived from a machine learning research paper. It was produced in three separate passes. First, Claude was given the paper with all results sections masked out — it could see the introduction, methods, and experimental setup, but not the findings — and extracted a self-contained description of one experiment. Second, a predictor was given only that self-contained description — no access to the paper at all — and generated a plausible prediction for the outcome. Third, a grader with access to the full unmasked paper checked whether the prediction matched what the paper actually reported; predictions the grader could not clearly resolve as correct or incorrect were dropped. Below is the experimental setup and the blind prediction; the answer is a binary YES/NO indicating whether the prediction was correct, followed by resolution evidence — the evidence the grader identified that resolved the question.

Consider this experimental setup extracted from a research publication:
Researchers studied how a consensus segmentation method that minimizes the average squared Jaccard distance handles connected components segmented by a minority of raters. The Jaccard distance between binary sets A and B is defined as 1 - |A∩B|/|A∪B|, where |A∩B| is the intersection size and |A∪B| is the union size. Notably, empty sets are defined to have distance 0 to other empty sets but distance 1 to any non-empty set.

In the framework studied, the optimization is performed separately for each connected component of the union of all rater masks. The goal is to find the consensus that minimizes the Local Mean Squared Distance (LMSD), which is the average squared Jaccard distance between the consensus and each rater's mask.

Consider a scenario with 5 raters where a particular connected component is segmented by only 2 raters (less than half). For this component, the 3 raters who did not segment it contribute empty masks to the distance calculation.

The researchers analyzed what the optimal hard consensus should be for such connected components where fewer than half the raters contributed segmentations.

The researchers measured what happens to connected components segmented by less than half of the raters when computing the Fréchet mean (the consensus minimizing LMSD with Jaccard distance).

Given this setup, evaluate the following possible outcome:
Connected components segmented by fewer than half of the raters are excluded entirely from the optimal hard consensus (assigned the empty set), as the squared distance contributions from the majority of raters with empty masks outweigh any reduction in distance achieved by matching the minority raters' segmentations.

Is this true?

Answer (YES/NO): YES